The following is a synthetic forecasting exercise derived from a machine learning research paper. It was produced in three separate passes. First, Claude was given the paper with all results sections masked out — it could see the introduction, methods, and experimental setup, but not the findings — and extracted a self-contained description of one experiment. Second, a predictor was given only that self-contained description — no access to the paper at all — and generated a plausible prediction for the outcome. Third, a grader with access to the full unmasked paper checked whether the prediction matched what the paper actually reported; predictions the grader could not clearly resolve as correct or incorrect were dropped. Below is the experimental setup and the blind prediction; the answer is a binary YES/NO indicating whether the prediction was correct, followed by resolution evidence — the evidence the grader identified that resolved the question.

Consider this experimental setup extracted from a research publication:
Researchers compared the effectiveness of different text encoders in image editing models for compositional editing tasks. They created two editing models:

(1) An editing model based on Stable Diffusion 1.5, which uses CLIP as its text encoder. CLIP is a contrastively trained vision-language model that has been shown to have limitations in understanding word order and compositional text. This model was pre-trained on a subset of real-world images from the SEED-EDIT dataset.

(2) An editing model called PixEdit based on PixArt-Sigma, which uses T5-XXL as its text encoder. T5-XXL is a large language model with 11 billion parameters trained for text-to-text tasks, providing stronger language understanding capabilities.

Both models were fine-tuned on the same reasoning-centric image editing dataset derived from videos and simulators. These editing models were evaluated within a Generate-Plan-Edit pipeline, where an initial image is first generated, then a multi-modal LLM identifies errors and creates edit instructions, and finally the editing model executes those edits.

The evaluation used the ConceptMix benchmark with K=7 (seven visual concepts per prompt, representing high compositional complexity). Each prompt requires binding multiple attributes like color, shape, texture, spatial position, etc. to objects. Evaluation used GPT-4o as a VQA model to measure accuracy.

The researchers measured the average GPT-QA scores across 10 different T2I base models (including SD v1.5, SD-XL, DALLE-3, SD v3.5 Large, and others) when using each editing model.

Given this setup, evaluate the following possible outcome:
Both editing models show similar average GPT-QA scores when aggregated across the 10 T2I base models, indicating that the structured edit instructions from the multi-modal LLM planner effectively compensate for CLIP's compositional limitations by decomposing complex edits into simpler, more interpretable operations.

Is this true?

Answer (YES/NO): NO